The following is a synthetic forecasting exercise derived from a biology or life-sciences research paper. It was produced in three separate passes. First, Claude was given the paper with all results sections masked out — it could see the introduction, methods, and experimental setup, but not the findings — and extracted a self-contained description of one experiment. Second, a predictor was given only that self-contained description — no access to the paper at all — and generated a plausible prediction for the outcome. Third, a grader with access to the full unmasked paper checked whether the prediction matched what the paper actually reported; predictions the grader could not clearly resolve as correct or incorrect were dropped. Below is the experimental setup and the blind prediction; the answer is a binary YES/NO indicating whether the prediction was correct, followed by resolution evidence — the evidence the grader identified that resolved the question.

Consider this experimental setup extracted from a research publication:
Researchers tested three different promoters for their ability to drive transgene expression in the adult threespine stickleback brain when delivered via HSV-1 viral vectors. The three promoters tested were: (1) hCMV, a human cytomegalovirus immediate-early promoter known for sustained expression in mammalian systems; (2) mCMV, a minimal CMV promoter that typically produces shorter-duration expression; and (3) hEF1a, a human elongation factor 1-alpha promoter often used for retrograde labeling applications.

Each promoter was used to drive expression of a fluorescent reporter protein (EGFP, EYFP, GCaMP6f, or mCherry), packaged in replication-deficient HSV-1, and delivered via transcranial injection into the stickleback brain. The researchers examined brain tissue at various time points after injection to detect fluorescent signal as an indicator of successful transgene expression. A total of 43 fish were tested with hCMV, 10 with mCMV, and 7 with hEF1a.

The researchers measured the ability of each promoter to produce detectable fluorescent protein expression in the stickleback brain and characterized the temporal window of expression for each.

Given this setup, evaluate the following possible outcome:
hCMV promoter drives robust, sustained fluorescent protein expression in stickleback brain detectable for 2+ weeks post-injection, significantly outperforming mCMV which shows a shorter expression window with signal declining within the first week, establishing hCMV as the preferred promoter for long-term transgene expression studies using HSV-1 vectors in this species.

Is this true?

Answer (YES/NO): YES